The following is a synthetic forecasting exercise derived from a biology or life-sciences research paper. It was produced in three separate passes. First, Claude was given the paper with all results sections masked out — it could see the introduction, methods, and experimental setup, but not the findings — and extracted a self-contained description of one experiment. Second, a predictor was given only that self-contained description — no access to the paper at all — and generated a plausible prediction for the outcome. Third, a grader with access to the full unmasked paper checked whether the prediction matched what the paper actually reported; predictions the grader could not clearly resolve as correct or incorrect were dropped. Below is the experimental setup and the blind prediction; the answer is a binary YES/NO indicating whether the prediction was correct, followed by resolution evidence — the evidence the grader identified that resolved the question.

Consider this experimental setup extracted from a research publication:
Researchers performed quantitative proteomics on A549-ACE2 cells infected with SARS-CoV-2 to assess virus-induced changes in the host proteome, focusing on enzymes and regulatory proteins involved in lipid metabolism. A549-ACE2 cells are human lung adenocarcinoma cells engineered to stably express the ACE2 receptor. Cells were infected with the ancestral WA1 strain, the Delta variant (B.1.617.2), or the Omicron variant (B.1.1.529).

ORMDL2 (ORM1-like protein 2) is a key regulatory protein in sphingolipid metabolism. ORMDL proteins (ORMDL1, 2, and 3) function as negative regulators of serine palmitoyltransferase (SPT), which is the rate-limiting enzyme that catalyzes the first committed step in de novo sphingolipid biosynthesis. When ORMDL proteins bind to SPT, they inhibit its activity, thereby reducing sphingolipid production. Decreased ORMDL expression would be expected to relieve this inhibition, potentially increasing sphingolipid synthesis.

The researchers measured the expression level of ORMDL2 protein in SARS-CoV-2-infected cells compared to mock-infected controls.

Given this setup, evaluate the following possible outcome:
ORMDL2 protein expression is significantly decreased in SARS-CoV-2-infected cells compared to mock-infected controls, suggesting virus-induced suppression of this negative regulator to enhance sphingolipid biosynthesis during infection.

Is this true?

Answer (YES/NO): YES